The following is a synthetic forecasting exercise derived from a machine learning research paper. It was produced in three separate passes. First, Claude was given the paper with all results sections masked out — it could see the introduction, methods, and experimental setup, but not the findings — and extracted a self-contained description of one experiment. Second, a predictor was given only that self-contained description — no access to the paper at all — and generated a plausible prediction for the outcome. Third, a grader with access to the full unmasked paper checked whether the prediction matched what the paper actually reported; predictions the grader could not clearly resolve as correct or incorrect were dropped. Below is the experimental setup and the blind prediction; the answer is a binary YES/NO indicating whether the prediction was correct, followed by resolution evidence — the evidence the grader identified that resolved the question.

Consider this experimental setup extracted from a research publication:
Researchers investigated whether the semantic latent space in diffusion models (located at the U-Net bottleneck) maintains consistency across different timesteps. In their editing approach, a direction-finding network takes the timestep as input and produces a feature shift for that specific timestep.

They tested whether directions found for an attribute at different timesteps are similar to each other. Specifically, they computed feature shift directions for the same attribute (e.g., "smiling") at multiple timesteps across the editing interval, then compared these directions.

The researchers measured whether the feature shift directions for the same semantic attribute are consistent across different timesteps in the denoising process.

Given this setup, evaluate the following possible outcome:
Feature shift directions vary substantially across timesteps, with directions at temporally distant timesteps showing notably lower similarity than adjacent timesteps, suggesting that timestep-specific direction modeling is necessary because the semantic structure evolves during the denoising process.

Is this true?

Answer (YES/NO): NO